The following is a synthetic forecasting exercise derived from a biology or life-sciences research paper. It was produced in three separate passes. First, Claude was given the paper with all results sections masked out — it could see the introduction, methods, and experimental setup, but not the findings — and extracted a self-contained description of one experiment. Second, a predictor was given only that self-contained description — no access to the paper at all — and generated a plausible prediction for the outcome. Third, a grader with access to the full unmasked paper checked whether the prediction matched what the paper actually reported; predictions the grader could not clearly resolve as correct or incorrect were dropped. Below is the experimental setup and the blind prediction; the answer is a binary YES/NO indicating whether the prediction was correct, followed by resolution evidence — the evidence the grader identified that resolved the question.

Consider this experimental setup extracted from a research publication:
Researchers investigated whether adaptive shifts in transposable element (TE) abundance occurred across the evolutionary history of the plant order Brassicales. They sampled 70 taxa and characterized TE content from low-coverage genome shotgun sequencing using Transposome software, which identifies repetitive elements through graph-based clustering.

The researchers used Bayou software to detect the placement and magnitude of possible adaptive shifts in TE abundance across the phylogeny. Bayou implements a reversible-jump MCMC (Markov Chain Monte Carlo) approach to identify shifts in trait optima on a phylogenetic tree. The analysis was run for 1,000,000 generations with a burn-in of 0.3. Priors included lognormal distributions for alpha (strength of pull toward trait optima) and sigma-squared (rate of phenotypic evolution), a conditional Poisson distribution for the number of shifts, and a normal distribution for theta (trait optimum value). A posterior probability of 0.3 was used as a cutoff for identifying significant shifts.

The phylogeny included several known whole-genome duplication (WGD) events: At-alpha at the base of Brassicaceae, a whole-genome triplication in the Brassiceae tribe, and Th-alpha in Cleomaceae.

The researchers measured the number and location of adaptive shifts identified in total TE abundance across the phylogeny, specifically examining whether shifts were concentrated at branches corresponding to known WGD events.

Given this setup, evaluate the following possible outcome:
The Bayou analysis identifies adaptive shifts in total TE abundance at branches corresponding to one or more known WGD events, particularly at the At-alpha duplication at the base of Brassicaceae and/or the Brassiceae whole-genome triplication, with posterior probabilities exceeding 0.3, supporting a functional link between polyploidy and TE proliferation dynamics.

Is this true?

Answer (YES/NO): NO